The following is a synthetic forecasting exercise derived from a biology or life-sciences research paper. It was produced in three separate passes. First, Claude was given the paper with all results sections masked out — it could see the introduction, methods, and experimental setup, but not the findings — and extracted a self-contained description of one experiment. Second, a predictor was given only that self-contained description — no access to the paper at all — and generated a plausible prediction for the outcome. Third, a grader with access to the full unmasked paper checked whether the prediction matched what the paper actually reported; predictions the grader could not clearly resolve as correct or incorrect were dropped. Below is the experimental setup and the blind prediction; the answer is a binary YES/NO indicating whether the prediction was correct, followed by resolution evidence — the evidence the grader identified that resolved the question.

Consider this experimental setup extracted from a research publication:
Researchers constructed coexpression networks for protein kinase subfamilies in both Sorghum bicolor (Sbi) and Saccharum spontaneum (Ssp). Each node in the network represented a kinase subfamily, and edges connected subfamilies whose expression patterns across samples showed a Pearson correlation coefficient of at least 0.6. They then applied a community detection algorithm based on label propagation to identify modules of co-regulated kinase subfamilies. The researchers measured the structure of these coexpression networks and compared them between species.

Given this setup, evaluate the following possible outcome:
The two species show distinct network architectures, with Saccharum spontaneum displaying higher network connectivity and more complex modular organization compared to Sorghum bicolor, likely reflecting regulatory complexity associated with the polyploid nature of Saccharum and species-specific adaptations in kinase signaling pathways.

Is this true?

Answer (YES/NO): NO